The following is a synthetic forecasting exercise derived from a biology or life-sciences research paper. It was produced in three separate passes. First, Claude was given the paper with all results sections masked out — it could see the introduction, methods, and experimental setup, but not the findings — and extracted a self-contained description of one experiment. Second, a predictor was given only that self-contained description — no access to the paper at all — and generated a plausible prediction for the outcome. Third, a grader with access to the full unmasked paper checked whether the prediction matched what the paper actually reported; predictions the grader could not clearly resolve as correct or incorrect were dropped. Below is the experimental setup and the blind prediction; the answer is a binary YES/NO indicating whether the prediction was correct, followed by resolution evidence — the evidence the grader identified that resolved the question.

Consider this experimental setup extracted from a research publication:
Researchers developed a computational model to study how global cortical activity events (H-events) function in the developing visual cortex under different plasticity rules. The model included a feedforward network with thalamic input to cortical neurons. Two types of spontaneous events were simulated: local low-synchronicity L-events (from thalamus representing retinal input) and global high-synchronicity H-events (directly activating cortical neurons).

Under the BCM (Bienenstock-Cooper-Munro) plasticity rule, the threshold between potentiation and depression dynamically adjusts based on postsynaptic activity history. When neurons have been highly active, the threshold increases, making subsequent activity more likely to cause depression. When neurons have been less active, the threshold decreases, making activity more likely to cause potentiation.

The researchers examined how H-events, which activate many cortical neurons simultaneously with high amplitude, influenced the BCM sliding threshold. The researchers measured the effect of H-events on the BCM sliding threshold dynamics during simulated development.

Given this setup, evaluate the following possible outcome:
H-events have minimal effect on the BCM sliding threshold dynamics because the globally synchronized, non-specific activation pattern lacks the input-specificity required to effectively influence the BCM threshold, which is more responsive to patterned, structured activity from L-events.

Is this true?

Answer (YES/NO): NO